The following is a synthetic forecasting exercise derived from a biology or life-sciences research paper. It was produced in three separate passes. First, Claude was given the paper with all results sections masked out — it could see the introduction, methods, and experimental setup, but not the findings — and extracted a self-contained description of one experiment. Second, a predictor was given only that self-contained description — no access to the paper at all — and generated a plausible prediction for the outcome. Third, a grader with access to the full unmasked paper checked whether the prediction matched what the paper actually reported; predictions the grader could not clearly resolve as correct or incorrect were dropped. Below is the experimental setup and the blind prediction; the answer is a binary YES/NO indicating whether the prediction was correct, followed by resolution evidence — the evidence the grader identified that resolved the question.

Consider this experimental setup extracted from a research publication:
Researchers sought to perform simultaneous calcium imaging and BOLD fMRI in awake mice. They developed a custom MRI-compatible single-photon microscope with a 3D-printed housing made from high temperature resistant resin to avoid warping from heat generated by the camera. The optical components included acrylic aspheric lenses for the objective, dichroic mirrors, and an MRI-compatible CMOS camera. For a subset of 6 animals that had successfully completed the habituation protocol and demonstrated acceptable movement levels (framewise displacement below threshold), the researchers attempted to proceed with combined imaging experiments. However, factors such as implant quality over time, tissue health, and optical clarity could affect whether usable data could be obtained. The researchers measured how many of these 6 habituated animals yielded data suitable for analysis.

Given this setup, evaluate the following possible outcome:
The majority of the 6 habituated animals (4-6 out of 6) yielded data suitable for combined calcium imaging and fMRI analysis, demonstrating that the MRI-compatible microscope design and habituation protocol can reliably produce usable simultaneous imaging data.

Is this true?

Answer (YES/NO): YES